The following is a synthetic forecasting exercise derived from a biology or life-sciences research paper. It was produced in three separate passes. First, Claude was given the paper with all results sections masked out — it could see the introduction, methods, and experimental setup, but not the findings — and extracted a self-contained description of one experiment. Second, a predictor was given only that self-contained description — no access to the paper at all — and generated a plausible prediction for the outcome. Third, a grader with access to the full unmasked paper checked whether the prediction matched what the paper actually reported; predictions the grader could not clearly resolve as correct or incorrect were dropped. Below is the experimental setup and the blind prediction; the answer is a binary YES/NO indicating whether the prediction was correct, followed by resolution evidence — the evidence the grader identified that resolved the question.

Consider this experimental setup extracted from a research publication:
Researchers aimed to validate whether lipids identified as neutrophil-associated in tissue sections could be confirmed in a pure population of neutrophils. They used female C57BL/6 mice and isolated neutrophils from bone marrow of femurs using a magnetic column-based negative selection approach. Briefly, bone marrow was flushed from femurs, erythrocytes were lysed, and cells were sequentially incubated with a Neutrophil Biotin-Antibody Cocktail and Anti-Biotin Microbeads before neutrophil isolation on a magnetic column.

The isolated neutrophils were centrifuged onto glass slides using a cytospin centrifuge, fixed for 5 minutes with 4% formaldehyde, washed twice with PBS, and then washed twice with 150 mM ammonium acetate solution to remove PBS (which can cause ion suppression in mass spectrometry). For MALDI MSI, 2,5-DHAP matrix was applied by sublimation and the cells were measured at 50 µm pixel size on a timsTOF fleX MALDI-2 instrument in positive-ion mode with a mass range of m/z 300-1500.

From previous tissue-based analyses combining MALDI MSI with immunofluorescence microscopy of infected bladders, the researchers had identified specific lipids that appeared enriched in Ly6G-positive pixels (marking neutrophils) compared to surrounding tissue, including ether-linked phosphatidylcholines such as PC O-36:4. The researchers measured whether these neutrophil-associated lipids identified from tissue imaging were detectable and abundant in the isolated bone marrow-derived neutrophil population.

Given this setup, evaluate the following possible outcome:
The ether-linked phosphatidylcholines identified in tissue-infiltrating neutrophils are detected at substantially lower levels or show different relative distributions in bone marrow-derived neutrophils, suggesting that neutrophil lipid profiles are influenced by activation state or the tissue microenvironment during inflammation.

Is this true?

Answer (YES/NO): NO